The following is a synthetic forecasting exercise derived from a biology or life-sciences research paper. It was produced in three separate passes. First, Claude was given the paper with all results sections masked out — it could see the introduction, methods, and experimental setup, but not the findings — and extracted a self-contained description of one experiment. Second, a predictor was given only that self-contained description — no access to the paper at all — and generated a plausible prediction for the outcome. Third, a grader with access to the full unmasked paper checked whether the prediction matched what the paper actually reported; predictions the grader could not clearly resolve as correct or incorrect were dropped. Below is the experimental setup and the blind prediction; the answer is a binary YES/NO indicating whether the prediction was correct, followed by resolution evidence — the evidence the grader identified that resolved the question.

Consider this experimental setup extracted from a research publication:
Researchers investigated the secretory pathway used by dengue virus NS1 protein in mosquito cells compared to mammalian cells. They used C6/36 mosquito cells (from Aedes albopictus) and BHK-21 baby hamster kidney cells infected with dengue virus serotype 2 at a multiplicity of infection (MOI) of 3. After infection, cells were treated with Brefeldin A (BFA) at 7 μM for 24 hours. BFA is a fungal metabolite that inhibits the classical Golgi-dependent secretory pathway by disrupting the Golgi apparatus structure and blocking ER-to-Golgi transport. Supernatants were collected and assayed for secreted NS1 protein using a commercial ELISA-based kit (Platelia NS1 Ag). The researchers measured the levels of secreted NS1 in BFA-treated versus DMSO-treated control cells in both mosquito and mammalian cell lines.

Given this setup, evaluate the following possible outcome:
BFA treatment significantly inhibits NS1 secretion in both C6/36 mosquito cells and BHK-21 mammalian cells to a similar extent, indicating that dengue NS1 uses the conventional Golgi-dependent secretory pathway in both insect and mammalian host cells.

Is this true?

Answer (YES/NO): NO